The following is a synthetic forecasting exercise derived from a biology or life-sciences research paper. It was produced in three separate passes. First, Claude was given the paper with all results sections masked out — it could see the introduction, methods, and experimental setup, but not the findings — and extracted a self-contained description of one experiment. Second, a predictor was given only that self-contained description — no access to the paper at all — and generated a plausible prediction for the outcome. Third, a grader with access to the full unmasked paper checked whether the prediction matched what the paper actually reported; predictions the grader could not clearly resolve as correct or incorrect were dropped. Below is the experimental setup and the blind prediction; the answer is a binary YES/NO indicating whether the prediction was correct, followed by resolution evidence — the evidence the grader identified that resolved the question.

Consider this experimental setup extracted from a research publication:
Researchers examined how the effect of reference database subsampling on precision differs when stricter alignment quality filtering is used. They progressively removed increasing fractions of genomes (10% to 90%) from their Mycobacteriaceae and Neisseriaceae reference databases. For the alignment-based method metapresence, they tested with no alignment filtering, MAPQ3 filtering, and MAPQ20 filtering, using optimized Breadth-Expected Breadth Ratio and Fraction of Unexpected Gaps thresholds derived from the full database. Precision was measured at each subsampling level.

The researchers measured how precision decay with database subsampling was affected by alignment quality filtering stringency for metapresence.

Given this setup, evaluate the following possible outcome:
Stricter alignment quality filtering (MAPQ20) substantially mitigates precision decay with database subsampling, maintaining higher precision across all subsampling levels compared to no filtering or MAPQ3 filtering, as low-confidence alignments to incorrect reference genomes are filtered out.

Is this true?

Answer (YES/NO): NO